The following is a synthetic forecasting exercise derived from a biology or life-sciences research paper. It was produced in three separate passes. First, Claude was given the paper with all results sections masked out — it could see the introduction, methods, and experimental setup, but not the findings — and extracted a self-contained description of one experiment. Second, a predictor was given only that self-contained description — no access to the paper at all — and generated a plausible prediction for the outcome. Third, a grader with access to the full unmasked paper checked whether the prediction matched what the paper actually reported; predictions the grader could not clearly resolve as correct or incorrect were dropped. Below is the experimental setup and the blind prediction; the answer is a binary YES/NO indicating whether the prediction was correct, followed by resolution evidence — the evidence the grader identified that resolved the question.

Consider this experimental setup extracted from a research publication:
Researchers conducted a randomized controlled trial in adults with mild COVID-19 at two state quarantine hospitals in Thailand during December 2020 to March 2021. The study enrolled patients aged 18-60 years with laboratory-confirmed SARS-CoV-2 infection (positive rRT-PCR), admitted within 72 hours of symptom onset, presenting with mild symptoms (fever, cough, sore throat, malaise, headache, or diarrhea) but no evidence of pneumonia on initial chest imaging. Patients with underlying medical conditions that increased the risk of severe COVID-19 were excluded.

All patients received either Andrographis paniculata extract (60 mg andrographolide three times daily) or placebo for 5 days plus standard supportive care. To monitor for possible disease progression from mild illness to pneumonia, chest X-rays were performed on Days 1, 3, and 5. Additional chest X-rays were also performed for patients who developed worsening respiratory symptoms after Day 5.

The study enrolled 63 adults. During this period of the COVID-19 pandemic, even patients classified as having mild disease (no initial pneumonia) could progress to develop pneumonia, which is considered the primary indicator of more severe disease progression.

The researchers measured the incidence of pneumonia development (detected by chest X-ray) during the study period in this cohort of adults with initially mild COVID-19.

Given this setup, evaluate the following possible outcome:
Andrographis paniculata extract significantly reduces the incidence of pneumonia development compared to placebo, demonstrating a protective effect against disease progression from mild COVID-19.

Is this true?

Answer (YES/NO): NO